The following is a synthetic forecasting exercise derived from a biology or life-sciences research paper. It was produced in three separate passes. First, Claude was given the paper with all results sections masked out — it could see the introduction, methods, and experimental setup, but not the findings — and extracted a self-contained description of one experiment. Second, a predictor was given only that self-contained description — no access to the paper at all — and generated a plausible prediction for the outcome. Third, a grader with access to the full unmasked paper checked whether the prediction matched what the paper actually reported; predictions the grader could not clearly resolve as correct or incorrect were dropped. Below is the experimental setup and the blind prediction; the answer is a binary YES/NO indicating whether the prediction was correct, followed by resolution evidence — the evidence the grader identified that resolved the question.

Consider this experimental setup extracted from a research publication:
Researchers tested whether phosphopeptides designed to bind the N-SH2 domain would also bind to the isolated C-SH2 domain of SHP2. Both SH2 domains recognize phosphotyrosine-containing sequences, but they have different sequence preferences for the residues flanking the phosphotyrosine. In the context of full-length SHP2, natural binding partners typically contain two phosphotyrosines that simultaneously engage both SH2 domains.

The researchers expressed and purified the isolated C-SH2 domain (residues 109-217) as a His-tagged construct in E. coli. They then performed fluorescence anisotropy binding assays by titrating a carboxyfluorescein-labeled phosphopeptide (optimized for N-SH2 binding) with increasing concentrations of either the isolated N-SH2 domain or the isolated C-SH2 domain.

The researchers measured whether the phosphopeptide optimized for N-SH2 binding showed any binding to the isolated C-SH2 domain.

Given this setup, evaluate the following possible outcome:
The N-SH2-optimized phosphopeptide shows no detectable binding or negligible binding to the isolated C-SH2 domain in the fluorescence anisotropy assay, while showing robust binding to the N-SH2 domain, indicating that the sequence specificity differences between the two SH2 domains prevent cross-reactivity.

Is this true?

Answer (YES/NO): NO